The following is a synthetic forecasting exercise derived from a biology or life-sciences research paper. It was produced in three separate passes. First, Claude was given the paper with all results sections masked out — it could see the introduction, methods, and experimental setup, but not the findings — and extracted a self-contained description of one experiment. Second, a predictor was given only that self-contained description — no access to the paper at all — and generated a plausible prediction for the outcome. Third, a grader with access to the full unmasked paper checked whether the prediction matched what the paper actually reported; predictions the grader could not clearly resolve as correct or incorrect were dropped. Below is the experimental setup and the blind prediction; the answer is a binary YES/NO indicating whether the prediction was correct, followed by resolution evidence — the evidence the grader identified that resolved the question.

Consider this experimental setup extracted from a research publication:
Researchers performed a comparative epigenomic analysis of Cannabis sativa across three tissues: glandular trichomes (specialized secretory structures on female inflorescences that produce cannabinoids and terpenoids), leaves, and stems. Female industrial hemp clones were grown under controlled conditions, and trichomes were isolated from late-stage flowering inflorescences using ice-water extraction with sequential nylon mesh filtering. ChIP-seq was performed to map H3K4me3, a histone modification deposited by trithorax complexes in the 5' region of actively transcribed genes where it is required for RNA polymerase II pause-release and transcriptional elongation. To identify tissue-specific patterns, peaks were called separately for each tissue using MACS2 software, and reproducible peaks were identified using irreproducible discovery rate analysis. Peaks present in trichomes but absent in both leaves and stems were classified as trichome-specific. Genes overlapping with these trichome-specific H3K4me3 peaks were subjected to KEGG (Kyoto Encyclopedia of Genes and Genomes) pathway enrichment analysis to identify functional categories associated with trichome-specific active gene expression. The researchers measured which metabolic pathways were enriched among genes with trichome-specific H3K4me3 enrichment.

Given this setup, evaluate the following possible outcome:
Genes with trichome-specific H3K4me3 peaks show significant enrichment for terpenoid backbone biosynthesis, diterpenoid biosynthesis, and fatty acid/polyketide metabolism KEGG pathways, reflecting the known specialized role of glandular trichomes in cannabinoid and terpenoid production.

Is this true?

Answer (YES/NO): NO